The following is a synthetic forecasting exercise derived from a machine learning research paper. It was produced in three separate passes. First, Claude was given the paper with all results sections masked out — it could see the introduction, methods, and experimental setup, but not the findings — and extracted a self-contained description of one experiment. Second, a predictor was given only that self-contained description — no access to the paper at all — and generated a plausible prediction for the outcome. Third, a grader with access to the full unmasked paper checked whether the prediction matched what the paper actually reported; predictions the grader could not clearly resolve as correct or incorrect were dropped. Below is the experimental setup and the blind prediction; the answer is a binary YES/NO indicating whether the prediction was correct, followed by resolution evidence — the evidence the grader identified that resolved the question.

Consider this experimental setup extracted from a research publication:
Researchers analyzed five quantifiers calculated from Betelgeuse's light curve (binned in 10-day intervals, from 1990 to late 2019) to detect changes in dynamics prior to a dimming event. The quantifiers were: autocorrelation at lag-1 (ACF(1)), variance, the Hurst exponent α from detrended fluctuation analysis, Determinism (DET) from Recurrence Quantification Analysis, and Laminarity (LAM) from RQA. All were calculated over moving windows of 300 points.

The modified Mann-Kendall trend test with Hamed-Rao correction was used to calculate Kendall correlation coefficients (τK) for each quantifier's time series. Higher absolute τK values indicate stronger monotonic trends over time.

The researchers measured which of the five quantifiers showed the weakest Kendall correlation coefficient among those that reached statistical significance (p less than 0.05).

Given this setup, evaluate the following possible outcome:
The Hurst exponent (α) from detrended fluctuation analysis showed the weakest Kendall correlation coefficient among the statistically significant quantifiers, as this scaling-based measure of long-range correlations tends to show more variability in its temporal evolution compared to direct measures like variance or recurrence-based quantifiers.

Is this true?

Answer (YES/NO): NO